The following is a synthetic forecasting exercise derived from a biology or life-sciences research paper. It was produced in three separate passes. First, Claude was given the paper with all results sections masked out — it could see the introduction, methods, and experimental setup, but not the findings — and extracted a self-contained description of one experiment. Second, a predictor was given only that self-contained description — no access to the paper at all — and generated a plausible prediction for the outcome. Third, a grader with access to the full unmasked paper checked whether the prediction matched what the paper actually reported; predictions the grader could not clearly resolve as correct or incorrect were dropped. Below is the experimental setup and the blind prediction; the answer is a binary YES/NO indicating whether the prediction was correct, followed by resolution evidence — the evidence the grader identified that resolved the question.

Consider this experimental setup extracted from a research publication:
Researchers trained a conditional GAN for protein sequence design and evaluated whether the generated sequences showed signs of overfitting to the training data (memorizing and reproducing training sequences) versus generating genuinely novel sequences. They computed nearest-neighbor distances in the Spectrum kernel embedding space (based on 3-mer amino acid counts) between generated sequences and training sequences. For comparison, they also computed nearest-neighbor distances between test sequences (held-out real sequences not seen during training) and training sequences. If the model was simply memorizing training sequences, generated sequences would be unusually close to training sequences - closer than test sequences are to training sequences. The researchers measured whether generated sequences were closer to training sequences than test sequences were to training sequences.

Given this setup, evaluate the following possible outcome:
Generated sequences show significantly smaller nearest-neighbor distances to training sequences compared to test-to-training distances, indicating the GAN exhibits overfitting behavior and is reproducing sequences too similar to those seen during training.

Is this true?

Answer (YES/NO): NO